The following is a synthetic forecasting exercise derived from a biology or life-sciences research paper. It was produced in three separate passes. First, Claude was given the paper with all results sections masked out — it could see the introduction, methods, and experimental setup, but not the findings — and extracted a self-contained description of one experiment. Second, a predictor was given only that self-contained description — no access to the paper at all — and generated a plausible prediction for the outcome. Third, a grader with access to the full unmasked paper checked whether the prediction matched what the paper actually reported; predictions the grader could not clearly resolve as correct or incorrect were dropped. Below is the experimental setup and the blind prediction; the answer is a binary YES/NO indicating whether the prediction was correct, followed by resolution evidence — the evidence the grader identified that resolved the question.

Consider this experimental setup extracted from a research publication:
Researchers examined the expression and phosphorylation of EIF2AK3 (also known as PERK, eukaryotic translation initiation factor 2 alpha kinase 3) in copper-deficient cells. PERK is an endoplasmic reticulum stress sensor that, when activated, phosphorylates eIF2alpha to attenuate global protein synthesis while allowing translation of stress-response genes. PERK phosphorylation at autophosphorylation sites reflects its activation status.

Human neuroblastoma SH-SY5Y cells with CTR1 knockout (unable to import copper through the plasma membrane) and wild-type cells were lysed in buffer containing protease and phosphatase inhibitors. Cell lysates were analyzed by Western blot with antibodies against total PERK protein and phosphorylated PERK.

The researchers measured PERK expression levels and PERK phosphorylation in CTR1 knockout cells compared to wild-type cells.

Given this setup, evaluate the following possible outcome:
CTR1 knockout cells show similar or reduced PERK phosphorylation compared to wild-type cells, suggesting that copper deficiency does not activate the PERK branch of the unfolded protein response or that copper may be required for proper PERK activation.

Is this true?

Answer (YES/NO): YES